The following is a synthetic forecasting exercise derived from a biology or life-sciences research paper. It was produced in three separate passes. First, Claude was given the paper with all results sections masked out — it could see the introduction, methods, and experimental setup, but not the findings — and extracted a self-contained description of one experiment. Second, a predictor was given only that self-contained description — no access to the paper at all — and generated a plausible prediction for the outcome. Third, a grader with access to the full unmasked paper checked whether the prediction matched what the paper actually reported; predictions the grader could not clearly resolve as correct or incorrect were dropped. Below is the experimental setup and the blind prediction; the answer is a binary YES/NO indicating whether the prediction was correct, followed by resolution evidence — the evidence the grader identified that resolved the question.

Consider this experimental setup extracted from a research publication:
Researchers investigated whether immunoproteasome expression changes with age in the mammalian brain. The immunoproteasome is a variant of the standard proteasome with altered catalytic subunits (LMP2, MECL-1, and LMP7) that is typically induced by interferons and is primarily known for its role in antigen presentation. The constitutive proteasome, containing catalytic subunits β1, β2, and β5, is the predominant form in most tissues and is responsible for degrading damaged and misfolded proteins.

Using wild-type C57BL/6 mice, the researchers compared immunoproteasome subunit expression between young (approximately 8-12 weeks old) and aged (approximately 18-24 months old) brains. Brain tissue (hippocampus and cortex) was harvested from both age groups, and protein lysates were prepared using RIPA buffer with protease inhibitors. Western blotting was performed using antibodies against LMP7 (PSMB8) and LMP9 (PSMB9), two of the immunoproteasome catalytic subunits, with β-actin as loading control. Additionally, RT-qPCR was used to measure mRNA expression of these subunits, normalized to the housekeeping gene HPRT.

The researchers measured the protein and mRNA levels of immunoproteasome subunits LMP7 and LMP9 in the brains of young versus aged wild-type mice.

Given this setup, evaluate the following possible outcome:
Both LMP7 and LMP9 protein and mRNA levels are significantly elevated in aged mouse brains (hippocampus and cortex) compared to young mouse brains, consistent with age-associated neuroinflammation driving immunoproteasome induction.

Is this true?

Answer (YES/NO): NO